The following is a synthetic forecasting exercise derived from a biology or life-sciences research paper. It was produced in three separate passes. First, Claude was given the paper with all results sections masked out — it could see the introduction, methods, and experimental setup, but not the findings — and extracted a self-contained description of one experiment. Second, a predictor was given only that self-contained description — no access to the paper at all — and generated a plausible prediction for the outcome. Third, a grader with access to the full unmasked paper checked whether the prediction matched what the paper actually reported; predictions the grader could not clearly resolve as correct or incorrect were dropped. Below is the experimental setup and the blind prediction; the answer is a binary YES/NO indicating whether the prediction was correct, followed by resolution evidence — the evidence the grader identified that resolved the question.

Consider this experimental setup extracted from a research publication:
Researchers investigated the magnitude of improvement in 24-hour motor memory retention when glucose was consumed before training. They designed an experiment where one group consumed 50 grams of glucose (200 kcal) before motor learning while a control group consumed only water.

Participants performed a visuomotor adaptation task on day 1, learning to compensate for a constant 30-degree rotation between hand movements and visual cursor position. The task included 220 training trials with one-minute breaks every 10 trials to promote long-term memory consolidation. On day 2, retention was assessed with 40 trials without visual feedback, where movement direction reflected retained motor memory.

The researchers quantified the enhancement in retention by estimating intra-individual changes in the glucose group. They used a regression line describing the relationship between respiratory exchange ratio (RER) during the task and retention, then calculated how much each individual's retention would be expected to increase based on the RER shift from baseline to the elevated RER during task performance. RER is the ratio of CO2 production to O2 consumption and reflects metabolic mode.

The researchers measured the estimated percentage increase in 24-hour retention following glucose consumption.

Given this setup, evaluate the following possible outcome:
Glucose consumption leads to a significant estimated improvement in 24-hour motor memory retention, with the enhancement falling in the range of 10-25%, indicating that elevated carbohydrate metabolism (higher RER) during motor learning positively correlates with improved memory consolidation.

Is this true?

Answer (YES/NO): YES